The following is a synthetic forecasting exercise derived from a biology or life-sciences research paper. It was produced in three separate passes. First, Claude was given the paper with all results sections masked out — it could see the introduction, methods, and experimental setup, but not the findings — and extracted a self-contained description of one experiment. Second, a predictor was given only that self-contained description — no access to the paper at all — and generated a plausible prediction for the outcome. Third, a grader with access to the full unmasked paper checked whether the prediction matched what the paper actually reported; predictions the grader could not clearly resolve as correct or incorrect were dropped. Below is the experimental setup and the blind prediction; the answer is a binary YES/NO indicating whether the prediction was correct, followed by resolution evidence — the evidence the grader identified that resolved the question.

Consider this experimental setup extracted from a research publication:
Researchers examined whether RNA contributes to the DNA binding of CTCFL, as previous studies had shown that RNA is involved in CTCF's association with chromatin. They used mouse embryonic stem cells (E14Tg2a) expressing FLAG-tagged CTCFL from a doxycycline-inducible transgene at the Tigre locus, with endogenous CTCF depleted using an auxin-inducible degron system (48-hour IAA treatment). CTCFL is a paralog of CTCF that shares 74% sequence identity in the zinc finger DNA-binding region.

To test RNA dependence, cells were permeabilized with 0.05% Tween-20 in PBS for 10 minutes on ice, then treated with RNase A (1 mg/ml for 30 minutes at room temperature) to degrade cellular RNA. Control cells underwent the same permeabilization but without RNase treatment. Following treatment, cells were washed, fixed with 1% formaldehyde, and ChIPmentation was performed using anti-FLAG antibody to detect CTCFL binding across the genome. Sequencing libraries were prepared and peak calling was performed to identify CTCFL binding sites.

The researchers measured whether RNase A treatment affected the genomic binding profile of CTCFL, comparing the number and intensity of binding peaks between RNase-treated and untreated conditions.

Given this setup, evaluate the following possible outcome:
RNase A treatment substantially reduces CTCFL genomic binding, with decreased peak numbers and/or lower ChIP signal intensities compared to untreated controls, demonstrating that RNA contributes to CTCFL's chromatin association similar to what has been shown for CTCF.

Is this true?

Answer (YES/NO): NO